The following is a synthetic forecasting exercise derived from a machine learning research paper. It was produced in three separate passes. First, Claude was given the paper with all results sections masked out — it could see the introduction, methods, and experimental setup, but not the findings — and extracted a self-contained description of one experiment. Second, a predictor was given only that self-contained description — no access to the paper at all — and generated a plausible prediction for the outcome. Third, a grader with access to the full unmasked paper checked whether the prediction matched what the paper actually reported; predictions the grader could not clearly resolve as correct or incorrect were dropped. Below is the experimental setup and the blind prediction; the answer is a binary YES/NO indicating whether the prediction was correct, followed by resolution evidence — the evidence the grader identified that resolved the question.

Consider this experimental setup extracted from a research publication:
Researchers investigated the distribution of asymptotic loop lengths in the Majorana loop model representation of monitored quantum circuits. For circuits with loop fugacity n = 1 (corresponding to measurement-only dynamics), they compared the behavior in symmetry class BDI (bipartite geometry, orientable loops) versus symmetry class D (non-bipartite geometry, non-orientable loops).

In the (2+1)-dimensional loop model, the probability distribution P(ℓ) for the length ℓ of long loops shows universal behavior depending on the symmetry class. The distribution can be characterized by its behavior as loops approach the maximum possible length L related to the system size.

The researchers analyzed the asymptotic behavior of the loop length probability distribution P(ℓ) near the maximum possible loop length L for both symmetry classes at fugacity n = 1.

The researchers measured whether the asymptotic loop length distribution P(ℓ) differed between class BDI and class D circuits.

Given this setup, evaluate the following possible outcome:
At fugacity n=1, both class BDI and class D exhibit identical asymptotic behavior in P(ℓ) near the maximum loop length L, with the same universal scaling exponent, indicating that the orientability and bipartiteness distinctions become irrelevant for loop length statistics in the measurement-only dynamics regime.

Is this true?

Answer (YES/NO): NO